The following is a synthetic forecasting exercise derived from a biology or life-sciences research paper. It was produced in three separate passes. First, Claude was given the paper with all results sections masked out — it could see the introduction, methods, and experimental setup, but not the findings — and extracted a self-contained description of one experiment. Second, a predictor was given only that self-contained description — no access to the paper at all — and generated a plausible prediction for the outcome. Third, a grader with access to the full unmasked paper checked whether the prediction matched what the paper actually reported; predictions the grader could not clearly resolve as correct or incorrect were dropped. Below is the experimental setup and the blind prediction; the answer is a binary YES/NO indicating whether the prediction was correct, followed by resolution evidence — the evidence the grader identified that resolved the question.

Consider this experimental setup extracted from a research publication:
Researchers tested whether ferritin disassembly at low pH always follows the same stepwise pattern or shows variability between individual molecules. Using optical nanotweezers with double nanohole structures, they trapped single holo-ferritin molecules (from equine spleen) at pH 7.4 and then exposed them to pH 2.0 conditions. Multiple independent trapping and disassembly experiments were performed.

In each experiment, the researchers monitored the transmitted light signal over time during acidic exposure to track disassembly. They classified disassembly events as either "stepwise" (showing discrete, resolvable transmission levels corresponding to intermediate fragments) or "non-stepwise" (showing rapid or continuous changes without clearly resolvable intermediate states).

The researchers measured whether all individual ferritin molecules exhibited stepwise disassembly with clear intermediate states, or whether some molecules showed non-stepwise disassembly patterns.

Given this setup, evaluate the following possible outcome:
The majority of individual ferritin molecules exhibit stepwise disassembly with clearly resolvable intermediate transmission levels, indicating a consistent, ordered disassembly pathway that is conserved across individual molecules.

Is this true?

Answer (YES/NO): YES